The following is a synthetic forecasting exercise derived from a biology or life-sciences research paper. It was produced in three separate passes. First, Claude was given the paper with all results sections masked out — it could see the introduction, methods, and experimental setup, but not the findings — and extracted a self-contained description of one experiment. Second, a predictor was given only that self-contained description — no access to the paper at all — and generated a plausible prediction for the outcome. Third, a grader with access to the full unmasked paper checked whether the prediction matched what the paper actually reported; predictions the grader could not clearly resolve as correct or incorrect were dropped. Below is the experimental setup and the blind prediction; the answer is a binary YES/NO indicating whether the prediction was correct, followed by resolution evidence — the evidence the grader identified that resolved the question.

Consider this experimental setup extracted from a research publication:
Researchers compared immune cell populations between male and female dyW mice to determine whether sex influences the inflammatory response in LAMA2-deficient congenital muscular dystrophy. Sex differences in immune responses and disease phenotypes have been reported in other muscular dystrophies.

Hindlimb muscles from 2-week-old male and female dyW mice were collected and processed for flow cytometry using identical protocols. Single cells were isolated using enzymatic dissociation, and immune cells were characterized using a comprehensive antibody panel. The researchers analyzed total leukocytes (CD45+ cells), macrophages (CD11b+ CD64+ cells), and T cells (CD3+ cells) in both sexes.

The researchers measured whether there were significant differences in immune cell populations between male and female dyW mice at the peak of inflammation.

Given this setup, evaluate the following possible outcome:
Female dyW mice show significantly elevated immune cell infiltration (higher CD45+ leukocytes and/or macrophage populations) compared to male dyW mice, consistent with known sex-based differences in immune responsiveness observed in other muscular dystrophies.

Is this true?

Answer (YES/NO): NO